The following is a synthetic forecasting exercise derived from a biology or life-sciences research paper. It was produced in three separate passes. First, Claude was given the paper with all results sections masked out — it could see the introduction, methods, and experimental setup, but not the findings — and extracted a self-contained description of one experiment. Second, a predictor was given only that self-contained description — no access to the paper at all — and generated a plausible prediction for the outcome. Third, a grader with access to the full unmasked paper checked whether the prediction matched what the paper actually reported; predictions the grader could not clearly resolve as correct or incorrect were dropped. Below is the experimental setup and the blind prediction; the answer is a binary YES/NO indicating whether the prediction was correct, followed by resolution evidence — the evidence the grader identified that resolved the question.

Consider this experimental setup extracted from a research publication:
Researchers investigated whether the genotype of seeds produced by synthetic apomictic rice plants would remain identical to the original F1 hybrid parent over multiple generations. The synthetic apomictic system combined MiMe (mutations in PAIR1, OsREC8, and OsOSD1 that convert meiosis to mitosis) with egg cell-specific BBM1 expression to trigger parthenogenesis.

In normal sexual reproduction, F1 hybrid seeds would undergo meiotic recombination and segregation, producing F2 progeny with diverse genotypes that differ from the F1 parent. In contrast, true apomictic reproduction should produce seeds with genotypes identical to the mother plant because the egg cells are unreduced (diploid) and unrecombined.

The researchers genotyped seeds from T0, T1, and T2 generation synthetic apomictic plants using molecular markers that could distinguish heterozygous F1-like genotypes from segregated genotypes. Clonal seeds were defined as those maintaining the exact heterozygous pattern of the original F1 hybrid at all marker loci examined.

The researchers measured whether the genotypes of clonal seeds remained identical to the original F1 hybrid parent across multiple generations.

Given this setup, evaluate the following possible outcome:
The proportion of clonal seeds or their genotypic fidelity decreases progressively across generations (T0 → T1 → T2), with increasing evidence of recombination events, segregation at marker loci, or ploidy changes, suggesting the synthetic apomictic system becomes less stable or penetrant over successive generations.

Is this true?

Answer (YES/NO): NO